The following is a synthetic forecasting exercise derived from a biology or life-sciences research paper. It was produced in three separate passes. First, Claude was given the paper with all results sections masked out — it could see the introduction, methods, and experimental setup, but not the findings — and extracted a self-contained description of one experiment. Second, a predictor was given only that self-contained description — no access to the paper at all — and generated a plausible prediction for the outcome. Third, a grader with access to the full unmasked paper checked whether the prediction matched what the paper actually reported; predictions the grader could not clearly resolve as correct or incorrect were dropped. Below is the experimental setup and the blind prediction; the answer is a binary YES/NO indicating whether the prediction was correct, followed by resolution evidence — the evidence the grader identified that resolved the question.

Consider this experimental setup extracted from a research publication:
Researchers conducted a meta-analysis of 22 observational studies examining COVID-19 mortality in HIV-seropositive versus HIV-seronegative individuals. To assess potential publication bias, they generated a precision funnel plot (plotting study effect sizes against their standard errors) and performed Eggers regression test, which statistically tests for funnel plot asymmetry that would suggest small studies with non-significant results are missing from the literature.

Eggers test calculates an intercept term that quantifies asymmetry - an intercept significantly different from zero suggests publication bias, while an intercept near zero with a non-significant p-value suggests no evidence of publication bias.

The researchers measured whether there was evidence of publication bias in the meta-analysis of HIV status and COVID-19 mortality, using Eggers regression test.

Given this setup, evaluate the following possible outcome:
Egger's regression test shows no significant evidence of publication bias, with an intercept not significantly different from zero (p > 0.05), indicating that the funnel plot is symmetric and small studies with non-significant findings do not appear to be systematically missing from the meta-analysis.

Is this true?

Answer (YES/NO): YES